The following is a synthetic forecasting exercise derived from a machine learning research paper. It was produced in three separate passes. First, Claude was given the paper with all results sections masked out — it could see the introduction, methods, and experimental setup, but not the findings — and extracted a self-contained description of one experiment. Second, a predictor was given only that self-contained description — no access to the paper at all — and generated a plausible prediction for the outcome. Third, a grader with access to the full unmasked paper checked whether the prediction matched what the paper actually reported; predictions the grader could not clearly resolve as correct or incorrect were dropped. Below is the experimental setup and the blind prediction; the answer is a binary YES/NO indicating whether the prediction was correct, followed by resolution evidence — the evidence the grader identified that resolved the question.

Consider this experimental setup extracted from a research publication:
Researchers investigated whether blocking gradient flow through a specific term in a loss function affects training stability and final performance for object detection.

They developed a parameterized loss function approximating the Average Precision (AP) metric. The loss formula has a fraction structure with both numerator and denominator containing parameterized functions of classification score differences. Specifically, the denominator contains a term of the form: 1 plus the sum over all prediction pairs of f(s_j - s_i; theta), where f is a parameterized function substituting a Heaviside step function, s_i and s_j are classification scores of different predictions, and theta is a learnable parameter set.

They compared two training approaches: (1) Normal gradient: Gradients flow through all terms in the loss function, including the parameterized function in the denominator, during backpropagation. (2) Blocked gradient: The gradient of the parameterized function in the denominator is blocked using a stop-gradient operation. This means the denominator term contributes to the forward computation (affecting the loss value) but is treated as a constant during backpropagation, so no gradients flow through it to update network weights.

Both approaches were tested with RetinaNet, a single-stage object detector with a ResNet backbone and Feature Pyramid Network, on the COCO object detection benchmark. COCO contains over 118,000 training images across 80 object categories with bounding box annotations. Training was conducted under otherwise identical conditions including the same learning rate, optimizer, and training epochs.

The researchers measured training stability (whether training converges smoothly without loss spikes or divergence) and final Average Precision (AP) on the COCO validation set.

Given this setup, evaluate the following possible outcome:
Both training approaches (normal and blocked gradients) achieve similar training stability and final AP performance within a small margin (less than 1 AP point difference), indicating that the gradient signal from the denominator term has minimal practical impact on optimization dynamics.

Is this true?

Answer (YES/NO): NO